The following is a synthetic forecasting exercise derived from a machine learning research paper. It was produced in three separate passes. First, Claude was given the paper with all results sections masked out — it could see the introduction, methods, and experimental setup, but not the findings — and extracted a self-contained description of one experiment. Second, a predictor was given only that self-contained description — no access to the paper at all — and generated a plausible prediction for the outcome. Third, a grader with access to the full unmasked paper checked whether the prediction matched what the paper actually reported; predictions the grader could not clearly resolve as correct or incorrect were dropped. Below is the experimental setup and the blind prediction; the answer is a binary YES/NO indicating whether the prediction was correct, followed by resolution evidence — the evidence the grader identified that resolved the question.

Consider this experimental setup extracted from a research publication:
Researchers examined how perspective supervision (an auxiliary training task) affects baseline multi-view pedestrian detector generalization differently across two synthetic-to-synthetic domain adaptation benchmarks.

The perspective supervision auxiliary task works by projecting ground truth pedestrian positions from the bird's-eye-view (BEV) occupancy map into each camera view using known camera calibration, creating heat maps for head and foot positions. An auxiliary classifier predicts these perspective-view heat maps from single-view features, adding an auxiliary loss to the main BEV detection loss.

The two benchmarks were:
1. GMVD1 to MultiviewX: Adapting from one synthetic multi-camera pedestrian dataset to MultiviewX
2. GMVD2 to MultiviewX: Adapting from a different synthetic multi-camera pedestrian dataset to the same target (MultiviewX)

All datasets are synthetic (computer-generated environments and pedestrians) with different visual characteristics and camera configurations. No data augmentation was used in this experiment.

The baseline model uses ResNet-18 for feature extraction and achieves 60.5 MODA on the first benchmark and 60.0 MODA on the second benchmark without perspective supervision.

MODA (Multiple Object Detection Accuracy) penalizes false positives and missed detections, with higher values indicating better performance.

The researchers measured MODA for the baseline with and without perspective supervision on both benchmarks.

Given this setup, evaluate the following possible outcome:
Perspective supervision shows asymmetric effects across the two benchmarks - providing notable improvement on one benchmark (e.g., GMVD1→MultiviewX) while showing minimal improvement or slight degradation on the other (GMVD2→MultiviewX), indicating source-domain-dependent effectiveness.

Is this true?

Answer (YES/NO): YES